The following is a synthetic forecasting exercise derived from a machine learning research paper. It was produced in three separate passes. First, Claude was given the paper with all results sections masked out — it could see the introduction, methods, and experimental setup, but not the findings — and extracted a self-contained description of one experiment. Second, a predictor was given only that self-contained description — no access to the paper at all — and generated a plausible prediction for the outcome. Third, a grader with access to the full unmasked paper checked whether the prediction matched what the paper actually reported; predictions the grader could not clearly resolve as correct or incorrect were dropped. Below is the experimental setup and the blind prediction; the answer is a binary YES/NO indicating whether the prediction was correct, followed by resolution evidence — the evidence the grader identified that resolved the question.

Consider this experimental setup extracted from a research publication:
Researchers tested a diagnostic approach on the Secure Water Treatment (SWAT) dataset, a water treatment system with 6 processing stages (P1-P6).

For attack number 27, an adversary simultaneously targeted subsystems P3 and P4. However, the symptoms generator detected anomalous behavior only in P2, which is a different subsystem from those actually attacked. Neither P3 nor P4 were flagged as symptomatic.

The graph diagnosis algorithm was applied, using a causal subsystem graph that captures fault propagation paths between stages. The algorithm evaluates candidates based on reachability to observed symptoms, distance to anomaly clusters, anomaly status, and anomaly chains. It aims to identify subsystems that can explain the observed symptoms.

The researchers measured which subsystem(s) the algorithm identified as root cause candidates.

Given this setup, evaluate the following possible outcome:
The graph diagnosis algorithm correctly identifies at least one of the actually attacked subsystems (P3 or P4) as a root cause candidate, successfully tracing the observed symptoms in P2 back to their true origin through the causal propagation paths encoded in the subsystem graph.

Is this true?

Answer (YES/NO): NO